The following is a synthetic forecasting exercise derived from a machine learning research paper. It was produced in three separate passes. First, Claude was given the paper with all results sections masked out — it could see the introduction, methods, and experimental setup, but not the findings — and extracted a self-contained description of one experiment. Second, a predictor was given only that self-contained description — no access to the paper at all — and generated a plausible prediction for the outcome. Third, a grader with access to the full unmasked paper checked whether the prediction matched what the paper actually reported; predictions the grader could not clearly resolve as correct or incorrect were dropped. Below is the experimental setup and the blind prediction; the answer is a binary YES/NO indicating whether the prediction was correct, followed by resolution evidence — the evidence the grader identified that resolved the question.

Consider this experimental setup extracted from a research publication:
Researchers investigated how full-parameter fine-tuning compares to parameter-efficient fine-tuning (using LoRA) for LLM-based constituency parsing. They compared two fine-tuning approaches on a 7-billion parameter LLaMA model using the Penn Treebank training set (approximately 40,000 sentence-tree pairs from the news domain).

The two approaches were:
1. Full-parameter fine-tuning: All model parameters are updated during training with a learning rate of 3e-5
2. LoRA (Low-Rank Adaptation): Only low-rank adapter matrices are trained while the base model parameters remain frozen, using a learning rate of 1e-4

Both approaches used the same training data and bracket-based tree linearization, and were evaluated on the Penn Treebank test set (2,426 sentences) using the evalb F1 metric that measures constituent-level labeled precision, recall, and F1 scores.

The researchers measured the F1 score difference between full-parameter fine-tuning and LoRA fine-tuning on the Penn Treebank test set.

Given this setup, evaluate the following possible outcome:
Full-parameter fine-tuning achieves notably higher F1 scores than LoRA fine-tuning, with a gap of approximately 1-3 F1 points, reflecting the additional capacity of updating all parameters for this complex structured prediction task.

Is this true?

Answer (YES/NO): YES